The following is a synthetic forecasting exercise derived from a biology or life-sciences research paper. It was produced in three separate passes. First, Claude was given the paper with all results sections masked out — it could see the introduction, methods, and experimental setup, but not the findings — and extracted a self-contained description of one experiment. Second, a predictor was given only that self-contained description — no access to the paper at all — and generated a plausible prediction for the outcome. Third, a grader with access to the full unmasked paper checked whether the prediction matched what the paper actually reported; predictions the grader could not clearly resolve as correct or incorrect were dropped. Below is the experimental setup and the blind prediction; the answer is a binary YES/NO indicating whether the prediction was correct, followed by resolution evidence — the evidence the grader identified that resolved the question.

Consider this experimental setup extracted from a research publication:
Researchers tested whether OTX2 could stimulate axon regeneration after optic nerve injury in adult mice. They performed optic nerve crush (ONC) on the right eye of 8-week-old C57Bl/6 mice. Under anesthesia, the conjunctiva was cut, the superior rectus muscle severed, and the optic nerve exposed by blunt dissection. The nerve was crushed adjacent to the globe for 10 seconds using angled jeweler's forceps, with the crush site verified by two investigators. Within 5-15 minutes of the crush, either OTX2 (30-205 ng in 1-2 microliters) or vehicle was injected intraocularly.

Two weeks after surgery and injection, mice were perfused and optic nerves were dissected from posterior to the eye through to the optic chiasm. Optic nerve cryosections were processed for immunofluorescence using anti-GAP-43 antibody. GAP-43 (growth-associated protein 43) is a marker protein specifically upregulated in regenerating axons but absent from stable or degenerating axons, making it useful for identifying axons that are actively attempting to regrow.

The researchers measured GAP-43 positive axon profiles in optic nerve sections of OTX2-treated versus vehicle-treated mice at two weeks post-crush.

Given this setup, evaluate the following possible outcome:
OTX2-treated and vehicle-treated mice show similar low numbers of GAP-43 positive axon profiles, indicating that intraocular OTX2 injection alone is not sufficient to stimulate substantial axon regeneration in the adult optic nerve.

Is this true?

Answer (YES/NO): NO